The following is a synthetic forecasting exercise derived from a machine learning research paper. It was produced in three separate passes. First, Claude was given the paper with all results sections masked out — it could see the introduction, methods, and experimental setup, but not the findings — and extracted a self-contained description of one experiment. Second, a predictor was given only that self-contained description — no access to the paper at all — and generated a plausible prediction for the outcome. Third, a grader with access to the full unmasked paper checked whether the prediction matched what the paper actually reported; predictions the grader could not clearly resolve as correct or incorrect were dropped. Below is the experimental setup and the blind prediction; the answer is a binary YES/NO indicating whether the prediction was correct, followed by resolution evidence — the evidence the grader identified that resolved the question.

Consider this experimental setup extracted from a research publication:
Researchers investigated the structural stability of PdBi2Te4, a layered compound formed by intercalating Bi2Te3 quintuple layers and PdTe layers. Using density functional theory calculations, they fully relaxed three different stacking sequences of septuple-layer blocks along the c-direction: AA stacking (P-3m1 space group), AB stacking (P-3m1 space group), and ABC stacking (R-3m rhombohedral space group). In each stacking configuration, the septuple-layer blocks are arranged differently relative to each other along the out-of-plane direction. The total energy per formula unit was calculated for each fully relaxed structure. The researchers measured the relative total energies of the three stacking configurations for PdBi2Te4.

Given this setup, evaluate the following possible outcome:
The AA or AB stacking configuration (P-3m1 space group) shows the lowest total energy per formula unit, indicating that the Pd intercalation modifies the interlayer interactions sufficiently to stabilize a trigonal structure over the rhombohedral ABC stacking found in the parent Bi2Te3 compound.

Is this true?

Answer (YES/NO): NO